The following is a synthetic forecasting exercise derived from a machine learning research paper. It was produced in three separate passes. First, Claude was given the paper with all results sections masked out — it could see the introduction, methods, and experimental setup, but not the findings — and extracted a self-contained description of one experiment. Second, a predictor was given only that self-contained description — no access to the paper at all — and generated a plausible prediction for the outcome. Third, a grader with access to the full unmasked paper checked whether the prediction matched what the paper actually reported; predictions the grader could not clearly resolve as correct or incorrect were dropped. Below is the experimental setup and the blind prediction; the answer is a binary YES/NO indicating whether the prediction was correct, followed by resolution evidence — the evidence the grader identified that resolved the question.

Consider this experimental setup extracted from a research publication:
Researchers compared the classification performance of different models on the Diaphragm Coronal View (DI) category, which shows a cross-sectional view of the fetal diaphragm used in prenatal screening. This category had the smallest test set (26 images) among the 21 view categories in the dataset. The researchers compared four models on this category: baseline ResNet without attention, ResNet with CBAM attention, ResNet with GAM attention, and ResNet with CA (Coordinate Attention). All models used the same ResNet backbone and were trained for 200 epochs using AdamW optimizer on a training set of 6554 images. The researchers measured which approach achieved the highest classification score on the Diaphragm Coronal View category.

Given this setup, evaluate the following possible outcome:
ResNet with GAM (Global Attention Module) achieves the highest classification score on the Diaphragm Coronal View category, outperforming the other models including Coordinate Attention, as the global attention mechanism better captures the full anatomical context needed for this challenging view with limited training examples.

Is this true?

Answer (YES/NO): NO